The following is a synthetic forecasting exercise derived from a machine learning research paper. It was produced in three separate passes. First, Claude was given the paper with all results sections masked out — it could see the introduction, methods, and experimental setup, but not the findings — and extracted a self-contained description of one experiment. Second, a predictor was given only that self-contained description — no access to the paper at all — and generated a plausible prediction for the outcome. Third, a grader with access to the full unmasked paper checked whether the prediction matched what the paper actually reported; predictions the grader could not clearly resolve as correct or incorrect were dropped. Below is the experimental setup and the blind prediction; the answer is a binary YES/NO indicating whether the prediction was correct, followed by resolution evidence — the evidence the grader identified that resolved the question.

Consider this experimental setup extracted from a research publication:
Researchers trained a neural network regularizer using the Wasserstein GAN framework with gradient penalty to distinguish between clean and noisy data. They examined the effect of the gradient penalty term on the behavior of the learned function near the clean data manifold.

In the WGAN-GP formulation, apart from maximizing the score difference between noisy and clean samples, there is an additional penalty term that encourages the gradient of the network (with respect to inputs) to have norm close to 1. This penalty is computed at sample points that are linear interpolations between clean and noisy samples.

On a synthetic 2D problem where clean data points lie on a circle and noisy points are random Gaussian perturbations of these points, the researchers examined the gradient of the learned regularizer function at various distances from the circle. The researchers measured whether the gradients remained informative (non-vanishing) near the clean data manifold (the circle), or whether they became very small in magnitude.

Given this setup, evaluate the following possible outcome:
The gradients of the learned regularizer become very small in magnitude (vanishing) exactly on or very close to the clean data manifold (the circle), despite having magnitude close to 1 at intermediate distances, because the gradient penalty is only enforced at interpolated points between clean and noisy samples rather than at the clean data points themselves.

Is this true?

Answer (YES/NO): NO